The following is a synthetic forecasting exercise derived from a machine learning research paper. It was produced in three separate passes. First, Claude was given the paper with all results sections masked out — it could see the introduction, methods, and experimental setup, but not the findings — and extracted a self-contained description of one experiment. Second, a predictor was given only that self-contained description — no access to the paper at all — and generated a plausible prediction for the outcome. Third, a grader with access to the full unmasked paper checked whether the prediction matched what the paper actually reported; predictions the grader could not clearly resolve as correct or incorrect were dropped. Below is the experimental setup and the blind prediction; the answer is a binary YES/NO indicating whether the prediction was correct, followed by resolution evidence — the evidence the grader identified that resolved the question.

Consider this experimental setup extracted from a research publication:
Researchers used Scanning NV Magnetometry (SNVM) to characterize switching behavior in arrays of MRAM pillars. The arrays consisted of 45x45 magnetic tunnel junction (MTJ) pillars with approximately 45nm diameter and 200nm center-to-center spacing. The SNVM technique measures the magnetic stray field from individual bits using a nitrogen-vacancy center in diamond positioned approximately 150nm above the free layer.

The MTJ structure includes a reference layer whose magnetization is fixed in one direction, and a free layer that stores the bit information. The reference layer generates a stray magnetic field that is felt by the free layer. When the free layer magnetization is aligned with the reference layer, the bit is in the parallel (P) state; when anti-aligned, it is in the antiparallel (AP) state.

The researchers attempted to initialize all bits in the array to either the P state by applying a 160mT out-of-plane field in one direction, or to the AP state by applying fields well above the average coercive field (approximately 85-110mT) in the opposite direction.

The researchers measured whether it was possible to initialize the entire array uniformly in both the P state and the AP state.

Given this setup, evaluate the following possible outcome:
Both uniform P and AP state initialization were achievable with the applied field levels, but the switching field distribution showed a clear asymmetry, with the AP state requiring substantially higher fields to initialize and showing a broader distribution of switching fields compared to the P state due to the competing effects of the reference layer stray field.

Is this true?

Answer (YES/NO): NO